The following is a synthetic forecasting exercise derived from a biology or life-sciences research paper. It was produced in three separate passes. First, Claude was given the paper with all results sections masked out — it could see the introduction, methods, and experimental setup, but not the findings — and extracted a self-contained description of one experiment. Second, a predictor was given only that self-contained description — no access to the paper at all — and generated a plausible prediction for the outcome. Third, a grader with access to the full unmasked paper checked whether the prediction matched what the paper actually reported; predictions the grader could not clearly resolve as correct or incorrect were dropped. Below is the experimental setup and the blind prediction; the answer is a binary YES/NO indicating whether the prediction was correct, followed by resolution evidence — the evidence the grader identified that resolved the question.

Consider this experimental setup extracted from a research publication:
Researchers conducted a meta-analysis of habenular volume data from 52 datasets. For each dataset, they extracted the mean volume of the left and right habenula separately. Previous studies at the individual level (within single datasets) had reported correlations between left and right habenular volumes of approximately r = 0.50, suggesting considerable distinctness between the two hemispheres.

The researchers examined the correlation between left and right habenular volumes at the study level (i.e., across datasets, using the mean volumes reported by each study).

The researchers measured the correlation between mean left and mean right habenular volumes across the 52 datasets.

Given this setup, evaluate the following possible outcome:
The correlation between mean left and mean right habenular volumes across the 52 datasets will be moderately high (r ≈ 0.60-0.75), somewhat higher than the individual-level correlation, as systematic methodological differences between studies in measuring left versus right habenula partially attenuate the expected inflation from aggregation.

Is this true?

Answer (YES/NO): NO